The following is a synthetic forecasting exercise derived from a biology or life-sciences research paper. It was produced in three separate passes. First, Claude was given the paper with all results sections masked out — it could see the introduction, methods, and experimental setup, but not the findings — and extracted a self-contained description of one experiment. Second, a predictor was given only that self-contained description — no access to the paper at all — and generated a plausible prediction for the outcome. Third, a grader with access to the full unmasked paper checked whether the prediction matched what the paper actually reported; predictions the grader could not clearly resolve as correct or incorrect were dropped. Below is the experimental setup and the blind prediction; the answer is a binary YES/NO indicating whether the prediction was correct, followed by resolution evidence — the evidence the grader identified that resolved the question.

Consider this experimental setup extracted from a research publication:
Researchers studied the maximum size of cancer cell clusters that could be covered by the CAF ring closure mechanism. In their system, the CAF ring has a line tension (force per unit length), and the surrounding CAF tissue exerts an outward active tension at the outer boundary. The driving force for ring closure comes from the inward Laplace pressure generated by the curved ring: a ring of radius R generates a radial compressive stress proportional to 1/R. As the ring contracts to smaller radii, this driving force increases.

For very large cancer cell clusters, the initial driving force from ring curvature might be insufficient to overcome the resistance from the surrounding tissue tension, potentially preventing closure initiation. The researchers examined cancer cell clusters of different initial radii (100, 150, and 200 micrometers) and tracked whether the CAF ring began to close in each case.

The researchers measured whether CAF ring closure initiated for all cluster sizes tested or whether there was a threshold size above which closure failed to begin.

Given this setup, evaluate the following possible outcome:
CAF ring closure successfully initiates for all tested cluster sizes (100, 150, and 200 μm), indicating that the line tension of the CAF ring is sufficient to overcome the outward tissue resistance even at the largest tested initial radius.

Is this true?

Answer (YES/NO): YES